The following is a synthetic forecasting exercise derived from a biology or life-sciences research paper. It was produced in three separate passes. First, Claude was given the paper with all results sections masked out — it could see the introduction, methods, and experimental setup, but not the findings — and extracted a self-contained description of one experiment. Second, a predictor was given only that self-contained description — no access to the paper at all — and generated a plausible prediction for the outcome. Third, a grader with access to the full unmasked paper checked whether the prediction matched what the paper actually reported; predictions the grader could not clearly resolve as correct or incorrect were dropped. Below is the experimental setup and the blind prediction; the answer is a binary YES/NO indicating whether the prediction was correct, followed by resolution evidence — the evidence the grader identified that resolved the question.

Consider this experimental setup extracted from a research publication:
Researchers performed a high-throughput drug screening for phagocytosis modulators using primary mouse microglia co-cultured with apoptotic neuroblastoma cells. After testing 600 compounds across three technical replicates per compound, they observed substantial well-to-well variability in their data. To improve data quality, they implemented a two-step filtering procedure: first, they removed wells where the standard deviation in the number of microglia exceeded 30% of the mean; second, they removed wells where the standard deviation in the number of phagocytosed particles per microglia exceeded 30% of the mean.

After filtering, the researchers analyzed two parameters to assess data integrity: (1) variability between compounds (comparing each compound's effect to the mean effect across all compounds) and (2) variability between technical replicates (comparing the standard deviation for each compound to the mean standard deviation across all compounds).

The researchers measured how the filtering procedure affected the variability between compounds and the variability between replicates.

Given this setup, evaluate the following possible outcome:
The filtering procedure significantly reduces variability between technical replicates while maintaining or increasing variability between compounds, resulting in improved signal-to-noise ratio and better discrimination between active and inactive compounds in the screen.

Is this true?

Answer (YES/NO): YES